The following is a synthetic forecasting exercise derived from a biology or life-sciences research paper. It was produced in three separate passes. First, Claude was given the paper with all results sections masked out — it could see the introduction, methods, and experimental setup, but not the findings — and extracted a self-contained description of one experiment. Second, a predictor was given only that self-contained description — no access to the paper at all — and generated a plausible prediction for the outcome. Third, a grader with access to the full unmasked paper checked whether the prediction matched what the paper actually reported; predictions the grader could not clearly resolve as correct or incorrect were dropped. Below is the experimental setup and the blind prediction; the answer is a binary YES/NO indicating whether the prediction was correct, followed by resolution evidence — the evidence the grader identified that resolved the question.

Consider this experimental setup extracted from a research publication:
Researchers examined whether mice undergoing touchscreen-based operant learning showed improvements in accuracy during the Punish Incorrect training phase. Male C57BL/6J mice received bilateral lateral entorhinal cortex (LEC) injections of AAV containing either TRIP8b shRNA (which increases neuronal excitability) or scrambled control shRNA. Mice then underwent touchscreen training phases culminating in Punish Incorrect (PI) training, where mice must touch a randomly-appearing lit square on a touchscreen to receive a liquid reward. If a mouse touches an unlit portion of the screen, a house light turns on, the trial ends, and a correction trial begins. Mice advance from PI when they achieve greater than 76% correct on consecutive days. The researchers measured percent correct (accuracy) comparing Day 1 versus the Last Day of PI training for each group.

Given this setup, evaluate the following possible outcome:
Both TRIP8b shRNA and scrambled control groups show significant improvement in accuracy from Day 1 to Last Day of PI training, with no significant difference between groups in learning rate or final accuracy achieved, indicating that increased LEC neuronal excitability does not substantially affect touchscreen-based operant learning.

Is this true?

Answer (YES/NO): YES